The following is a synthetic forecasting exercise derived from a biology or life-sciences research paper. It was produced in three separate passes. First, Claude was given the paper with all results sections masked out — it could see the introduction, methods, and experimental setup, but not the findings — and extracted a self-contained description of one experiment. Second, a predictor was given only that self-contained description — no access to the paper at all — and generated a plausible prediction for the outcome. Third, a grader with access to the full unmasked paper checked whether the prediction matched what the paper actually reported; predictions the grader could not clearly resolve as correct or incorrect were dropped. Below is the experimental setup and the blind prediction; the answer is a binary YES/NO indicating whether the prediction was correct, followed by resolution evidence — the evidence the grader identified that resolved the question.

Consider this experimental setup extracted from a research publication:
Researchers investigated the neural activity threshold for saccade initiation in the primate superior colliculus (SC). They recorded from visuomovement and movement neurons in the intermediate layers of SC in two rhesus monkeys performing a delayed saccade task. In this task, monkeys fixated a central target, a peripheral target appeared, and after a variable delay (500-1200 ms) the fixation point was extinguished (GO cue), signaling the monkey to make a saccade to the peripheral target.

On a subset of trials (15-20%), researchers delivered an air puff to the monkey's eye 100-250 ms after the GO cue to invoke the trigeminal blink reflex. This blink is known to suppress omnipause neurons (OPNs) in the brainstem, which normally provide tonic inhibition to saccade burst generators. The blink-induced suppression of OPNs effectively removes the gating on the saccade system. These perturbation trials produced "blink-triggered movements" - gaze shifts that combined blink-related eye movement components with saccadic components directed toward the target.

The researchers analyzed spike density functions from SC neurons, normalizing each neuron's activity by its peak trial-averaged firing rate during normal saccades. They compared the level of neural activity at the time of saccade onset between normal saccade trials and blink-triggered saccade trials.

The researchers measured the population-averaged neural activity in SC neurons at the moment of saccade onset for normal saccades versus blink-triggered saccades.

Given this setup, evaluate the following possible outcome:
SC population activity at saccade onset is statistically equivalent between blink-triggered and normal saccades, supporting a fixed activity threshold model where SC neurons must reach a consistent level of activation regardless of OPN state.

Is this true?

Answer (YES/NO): NO